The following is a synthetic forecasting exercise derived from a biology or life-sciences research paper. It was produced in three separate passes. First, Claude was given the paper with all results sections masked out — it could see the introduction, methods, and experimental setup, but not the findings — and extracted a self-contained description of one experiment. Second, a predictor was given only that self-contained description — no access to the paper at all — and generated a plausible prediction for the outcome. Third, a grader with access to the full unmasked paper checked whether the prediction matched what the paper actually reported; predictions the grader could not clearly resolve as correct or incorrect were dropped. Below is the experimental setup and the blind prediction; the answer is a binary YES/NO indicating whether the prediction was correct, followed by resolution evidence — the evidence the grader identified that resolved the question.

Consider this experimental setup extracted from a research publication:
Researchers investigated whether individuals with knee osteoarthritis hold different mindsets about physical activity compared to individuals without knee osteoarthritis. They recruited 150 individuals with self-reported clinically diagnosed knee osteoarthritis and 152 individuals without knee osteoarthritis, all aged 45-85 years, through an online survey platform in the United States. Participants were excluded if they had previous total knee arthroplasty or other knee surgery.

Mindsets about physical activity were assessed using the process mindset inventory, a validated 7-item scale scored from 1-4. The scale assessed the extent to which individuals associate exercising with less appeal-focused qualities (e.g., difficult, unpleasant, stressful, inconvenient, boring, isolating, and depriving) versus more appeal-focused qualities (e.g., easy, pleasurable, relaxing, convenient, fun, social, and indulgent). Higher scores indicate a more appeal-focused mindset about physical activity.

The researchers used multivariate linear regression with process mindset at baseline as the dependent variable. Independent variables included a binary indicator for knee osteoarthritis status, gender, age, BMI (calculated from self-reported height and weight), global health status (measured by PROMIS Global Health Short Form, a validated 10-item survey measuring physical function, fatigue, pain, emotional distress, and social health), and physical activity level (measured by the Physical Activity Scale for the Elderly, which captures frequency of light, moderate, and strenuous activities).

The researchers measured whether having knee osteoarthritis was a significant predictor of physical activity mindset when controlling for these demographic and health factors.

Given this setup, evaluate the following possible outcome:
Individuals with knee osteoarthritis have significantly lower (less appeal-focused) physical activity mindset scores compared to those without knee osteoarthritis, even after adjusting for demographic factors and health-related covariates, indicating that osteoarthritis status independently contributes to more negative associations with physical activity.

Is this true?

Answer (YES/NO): NO